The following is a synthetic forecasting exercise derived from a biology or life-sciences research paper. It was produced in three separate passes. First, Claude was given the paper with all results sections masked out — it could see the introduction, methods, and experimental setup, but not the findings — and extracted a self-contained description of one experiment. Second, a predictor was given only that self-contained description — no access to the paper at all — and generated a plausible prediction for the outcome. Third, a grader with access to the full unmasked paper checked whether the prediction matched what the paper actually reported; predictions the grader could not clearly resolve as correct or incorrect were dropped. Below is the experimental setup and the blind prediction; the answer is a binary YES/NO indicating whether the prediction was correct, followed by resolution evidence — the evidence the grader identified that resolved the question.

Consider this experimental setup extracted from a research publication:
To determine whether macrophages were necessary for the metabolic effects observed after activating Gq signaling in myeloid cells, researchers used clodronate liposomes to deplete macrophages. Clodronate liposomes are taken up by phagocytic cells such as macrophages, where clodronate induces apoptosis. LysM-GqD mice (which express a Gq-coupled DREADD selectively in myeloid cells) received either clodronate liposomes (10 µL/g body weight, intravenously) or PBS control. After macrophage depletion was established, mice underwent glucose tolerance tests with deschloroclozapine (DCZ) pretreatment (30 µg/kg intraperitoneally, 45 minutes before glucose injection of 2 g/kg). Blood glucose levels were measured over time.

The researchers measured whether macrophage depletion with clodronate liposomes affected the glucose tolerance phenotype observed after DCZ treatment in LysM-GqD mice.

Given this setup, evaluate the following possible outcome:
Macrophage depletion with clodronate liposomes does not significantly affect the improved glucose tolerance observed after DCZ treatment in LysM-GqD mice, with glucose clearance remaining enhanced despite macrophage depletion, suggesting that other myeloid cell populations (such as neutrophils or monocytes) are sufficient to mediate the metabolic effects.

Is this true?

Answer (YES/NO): NO